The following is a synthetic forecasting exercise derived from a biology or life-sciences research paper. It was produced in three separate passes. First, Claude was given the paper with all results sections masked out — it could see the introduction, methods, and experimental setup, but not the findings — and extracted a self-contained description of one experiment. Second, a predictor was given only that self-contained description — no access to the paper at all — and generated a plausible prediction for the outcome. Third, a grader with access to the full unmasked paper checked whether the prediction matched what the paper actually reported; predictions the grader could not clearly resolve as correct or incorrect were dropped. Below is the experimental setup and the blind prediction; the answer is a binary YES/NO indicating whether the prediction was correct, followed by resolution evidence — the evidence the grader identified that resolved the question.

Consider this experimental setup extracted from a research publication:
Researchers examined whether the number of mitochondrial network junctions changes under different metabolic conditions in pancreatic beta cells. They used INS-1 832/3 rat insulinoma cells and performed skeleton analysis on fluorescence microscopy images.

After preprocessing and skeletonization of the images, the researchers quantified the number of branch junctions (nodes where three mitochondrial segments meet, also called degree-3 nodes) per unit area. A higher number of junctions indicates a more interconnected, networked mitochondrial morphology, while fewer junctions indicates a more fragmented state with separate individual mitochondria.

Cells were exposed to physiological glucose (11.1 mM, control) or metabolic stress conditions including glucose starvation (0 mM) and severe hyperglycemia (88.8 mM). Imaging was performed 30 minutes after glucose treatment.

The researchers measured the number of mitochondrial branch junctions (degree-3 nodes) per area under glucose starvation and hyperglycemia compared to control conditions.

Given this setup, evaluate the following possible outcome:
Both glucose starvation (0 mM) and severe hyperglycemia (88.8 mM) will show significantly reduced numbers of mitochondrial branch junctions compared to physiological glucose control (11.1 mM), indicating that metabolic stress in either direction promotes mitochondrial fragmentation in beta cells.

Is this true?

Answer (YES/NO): YES